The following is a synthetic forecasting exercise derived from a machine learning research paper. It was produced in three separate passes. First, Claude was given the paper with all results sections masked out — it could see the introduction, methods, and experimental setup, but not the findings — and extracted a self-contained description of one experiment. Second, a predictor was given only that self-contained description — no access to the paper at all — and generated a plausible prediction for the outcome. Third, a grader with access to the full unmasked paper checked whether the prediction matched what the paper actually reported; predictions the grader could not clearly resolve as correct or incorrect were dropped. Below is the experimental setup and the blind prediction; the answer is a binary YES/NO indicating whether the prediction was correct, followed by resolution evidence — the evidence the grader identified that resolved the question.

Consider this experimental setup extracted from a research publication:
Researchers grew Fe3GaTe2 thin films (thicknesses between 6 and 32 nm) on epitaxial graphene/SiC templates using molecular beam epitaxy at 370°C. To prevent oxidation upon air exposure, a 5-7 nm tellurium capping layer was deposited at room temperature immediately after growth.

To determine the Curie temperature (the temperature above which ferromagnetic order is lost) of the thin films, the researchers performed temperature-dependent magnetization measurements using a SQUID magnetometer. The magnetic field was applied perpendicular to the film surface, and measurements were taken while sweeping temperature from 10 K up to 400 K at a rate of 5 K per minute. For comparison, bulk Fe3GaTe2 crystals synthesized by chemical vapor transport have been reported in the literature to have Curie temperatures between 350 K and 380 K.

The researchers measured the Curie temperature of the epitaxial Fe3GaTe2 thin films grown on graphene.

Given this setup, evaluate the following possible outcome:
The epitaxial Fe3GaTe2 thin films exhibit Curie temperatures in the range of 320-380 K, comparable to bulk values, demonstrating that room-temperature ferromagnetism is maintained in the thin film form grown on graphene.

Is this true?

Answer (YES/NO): NO